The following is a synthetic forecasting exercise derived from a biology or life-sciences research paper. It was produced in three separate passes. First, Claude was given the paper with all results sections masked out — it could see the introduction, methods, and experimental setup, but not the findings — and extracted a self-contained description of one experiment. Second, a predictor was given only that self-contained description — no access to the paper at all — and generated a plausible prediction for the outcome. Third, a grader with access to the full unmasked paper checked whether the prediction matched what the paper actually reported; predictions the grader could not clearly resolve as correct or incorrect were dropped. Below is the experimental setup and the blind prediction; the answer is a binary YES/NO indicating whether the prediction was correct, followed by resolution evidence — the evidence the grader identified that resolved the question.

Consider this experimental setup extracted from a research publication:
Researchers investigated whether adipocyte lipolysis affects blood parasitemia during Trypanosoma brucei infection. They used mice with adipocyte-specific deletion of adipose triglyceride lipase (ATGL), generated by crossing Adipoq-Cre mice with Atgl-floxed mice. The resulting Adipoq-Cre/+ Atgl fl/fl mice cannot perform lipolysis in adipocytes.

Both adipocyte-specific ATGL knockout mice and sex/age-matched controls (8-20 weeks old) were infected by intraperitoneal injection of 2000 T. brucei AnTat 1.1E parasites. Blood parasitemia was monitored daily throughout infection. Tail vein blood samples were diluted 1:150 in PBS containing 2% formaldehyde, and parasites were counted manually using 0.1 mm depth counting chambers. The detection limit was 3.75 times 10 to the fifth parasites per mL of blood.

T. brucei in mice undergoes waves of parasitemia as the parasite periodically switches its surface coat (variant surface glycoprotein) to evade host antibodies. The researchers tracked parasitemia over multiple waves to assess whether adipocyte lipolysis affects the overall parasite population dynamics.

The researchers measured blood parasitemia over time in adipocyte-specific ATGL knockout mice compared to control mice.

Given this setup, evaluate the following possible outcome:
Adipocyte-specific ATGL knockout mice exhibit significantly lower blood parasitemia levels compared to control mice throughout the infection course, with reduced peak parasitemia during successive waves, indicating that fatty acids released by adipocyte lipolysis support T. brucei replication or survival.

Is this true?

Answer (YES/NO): NO